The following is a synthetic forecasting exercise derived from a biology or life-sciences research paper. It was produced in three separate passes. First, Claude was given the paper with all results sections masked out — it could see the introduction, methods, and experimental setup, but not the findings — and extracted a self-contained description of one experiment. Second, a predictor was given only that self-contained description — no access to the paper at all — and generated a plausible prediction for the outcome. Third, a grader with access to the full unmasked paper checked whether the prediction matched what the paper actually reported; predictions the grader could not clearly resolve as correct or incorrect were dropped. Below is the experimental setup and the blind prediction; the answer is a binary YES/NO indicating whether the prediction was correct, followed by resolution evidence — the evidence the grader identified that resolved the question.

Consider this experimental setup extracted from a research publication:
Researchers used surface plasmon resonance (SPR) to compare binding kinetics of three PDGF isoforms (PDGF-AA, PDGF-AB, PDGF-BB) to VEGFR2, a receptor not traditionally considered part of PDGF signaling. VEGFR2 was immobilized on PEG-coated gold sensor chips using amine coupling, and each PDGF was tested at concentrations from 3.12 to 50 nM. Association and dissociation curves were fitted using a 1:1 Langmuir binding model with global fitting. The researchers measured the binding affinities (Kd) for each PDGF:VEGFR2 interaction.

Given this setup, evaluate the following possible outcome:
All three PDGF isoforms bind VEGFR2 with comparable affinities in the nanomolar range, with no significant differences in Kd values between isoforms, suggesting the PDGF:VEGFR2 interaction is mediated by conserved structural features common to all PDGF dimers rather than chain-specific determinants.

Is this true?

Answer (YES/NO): NO